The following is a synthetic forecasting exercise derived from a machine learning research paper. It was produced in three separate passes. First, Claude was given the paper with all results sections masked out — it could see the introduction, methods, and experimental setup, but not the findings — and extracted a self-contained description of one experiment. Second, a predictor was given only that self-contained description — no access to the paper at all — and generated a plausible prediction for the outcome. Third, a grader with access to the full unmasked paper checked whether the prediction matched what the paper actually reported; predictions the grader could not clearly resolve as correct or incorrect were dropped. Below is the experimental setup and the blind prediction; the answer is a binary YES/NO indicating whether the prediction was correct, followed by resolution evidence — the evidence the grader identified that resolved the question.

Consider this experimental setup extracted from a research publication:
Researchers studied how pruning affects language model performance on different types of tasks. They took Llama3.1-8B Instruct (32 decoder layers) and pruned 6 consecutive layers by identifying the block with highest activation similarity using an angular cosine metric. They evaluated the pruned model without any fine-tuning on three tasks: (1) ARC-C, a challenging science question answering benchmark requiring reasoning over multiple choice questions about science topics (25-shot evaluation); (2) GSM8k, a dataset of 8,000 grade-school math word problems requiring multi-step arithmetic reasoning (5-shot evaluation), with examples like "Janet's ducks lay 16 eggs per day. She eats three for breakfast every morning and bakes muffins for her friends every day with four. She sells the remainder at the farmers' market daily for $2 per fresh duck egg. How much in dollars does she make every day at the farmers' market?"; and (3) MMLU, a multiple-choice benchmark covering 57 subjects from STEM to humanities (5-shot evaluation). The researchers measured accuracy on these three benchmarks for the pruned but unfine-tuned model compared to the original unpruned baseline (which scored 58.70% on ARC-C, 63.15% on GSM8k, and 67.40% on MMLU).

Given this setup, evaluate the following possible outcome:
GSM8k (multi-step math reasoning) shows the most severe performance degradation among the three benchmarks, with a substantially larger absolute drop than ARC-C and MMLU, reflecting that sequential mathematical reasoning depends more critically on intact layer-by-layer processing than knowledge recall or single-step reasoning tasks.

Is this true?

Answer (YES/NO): YES